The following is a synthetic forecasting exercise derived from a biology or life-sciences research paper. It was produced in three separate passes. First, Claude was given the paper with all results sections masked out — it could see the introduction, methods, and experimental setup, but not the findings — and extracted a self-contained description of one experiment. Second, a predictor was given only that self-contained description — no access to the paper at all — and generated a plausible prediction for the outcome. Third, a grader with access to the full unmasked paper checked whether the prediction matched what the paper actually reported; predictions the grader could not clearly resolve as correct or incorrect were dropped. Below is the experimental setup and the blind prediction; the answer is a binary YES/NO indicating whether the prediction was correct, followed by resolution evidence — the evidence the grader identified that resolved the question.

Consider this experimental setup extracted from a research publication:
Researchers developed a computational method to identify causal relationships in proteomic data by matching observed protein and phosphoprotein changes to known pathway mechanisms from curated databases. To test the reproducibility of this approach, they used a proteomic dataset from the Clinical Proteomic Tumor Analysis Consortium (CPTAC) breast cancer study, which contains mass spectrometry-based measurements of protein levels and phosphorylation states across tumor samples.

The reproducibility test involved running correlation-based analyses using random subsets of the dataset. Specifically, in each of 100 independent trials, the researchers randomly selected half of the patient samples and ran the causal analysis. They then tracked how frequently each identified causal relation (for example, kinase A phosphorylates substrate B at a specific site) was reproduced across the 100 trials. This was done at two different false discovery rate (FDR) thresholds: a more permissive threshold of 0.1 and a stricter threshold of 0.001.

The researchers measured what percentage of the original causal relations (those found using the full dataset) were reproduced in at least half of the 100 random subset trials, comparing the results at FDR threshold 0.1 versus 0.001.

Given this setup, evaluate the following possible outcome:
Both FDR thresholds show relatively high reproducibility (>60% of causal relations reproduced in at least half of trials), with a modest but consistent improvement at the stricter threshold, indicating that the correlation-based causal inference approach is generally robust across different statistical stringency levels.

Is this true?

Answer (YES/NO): NO